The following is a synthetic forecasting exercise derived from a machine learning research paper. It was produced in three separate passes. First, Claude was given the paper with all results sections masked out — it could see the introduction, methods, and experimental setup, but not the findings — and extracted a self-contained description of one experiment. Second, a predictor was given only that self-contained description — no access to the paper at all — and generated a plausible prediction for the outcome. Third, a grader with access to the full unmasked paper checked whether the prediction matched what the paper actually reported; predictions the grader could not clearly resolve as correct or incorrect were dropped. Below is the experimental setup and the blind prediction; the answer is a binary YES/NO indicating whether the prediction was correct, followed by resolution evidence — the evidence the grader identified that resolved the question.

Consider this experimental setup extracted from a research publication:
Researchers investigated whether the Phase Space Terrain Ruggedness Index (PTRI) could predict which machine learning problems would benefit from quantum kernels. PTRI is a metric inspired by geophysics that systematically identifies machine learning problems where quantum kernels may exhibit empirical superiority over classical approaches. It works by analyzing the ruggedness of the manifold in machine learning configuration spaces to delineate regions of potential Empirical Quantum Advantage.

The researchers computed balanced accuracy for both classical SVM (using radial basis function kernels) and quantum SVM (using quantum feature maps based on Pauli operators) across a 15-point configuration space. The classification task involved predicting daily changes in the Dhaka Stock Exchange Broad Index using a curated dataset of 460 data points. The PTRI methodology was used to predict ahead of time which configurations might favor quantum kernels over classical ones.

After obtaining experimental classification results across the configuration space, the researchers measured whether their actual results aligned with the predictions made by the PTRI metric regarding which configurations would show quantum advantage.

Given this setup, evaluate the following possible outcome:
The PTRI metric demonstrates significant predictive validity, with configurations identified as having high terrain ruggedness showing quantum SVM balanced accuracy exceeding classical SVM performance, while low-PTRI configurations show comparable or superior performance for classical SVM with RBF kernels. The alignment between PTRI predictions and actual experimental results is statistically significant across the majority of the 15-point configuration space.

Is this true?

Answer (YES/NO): NO